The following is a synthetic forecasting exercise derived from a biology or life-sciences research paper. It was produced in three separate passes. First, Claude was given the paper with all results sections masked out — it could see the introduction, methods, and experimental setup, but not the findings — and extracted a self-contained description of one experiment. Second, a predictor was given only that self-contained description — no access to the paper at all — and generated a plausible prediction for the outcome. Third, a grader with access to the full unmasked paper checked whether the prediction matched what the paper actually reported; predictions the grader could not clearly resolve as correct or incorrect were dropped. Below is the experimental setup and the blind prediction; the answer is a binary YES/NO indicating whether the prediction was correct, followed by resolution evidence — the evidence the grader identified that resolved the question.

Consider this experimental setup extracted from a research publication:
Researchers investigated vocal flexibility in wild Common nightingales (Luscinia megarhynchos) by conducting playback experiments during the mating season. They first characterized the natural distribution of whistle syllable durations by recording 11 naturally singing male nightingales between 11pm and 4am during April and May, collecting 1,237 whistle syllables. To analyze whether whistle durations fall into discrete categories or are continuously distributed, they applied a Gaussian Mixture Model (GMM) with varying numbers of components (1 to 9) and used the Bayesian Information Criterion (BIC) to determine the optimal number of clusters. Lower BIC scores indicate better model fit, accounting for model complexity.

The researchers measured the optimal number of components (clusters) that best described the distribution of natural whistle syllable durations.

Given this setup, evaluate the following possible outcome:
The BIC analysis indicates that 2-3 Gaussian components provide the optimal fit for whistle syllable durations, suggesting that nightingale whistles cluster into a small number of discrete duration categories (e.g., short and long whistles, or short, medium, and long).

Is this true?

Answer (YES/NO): YES